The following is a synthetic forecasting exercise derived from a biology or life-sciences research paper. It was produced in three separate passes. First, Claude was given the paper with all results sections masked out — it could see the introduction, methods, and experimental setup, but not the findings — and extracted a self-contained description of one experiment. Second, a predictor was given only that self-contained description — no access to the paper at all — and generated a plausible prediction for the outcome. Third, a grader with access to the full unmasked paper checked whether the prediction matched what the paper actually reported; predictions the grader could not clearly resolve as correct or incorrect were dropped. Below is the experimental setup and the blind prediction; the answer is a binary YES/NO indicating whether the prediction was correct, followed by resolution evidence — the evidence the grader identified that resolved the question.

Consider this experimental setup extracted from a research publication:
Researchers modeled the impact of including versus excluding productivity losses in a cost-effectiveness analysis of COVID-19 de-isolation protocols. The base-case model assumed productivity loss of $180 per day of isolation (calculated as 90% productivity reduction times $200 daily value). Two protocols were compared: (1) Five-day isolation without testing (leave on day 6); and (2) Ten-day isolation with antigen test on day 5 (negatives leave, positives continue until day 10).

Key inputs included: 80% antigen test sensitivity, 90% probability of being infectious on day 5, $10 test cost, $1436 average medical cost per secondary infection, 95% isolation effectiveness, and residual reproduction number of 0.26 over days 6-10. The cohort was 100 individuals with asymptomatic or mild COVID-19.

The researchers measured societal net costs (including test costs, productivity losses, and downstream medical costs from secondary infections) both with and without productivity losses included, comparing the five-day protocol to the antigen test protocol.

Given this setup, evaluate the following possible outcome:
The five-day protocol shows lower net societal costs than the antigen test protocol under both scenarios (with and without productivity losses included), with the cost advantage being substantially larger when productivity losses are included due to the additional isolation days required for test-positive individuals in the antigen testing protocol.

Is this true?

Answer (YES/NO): NO